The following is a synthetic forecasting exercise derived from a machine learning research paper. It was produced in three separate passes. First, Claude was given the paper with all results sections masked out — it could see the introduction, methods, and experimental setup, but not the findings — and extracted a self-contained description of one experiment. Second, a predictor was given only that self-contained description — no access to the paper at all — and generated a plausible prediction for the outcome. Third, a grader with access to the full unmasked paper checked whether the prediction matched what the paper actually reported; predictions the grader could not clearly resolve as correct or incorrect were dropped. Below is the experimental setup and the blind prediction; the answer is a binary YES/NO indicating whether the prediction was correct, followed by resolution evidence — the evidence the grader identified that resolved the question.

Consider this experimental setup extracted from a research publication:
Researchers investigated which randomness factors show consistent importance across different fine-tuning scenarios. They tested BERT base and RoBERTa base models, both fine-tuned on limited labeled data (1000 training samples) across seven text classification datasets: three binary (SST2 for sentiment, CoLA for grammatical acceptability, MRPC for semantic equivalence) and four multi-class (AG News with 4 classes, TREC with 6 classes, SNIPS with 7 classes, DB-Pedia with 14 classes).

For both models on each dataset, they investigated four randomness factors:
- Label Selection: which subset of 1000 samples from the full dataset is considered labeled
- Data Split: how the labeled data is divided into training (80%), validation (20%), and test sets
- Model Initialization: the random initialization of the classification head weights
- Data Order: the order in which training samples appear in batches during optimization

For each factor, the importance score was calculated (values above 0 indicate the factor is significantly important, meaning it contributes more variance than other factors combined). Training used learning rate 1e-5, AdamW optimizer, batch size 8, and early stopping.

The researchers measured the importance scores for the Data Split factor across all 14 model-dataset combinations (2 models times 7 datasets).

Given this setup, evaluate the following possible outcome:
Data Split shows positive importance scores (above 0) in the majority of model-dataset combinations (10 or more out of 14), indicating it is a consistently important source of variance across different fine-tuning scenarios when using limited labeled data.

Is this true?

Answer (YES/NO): YES